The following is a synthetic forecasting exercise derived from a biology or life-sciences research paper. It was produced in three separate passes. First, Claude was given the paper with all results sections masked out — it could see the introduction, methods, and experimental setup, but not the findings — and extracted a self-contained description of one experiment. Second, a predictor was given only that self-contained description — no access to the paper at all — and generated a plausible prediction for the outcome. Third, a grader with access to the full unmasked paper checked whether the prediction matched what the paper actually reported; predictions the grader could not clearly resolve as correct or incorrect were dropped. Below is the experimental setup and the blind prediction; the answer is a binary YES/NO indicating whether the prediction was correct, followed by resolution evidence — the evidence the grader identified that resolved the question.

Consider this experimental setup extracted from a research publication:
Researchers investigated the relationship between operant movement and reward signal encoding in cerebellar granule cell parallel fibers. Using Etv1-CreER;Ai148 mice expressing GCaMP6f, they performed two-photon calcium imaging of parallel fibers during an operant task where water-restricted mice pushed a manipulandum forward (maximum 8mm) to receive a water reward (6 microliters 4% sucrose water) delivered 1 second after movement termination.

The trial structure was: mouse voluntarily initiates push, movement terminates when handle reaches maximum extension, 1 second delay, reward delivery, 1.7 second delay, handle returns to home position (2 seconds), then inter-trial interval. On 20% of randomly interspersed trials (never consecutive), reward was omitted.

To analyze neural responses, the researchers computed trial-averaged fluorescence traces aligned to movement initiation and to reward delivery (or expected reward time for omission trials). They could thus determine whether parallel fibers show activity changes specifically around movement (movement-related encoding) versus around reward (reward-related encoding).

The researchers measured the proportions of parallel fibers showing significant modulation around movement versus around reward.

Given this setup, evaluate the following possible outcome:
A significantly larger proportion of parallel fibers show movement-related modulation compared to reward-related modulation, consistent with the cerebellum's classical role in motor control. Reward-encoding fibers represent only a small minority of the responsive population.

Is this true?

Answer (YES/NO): NO